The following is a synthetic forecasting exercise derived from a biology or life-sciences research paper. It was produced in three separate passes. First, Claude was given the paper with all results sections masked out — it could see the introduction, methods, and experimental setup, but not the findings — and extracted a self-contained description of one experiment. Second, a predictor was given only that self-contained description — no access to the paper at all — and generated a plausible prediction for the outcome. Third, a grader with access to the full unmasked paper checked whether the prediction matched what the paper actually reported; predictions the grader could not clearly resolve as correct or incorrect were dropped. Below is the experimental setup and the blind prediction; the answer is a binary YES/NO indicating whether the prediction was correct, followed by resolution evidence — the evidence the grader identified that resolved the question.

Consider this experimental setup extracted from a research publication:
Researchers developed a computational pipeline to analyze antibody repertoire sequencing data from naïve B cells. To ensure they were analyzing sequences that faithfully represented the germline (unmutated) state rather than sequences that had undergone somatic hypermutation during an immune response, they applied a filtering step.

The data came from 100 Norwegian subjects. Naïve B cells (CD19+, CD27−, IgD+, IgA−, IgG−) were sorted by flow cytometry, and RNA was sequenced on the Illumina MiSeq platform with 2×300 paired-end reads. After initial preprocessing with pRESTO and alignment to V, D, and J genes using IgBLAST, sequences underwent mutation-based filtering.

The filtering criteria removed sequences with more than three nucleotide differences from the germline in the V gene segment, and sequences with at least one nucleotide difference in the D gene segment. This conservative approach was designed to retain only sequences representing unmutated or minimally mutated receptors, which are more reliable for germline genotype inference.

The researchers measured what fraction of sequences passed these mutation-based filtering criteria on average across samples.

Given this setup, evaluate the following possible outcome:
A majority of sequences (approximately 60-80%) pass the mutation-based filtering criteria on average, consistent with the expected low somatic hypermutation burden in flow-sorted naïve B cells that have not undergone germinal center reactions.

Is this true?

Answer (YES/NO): NO